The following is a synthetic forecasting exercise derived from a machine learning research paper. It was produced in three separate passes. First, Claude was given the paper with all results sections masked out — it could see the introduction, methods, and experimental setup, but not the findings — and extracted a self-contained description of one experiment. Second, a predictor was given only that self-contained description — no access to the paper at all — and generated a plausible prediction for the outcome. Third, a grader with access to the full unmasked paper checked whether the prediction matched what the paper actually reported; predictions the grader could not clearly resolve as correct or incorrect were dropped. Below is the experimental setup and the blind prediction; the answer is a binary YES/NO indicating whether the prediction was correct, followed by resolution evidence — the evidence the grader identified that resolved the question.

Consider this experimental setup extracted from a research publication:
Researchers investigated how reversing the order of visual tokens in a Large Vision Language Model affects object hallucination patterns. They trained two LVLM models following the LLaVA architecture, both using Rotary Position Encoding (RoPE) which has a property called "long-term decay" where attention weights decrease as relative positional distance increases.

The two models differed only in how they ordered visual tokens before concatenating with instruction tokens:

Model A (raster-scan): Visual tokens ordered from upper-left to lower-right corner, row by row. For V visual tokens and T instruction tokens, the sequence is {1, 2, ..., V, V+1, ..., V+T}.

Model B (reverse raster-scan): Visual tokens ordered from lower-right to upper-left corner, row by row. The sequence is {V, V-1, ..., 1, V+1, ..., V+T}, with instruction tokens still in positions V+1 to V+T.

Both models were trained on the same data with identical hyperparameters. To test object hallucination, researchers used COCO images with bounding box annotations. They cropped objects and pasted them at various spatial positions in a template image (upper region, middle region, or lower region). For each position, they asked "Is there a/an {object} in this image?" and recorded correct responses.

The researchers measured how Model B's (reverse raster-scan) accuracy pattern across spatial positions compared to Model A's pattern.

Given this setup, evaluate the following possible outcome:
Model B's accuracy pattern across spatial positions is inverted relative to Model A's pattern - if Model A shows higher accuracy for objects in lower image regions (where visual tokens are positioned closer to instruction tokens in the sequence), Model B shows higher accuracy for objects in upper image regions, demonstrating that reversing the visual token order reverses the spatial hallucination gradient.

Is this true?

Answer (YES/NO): YES